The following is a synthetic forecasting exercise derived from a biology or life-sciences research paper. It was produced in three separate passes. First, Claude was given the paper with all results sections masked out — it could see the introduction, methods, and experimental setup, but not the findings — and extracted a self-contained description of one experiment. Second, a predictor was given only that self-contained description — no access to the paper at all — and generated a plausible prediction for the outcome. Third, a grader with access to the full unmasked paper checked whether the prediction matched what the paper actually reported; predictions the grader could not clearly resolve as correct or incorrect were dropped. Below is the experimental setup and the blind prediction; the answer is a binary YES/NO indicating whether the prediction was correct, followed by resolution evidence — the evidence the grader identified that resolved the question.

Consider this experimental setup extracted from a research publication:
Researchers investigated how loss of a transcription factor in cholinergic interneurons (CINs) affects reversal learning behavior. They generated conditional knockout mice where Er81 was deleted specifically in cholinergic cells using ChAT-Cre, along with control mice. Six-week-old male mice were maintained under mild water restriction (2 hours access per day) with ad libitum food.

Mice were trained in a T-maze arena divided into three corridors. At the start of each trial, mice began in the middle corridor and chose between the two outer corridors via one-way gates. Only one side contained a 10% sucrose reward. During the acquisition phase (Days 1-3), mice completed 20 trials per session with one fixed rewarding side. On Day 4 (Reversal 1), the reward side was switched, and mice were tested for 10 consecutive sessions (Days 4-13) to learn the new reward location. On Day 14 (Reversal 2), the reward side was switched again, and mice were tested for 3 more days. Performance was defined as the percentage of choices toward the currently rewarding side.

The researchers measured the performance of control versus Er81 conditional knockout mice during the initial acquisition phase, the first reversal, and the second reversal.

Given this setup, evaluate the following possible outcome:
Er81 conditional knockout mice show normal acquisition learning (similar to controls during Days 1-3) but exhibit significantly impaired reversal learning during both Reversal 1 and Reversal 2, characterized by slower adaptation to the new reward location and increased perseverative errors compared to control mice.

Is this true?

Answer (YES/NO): NO